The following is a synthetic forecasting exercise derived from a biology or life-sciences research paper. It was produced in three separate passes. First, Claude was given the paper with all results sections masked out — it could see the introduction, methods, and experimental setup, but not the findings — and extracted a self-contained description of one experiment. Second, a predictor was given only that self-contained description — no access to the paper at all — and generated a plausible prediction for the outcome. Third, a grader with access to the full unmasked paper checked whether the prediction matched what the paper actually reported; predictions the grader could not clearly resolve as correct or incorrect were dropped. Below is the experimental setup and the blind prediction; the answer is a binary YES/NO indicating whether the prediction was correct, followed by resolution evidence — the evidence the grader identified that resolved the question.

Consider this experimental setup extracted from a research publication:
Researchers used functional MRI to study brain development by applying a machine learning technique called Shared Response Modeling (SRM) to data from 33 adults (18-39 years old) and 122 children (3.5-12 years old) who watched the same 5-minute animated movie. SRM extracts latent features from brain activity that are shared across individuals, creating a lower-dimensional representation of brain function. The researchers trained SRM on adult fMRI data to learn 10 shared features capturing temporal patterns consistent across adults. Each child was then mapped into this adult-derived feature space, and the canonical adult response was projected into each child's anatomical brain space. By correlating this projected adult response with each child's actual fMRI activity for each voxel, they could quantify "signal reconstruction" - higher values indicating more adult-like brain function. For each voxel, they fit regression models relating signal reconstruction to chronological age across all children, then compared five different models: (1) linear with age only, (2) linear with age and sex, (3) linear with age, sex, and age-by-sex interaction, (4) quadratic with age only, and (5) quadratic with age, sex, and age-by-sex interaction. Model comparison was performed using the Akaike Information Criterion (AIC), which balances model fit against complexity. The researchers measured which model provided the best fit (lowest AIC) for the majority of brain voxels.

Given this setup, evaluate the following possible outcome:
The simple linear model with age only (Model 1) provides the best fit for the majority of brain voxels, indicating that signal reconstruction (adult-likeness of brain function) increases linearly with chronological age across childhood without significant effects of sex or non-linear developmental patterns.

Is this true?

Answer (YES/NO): YES